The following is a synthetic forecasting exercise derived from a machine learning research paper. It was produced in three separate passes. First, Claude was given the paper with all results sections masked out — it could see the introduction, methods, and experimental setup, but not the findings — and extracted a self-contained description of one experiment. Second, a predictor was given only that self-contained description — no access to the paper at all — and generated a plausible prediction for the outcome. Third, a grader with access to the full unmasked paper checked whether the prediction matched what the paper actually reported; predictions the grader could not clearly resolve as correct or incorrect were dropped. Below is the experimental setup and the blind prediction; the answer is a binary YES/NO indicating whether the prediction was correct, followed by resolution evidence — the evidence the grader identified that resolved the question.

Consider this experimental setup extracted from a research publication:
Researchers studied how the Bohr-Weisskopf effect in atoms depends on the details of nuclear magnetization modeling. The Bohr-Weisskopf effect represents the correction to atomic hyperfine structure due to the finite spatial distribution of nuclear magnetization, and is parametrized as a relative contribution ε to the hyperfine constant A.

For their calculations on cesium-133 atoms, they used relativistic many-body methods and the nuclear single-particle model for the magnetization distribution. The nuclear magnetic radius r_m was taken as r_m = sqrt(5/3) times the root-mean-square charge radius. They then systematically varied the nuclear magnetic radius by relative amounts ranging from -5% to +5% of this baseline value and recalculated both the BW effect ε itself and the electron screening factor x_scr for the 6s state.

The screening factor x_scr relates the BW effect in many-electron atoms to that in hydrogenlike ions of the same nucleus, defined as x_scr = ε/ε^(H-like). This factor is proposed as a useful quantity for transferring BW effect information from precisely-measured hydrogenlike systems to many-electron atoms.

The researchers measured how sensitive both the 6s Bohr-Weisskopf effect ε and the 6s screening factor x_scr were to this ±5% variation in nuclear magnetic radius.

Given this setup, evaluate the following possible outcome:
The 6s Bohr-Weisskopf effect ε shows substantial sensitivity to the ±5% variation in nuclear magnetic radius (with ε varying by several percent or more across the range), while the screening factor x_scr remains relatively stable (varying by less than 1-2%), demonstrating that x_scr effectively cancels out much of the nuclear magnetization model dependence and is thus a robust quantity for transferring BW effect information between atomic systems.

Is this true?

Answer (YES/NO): YES